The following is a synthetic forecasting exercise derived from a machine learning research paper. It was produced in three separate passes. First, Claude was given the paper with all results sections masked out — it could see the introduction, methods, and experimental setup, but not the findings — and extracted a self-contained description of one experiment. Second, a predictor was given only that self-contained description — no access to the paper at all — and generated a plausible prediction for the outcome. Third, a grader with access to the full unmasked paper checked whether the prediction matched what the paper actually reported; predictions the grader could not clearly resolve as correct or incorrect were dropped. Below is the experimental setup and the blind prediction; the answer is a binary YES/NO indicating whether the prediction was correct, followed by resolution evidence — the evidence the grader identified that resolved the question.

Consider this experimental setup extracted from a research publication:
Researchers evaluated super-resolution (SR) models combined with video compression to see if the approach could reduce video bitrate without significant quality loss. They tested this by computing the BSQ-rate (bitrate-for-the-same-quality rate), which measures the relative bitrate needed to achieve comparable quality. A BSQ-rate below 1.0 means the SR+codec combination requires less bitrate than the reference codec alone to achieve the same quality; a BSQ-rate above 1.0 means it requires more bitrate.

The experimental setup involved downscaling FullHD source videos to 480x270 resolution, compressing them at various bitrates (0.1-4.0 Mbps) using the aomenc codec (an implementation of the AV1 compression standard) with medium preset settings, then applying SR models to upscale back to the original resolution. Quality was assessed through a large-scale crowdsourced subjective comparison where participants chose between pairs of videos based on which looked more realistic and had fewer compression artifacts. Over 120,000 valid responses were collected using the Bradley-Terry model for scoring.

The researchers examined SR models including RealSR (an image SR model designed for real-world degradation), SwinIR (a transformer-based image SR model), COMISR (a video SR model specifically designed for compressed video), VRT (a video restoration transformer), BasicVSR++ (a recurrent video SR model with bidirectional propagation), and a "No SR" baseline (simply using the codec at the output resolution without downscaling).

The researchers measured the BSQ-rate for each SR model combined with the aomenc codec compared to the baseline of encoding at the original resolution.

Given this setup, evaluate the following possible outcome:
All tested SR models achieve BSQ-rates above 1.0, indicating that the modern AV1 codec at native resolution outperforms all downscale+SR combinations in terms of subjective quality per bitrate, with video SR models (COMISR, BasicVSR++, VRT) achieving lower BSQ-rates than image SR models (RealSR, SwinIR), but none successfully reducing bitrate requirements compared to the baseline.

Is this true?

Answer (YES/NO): NO